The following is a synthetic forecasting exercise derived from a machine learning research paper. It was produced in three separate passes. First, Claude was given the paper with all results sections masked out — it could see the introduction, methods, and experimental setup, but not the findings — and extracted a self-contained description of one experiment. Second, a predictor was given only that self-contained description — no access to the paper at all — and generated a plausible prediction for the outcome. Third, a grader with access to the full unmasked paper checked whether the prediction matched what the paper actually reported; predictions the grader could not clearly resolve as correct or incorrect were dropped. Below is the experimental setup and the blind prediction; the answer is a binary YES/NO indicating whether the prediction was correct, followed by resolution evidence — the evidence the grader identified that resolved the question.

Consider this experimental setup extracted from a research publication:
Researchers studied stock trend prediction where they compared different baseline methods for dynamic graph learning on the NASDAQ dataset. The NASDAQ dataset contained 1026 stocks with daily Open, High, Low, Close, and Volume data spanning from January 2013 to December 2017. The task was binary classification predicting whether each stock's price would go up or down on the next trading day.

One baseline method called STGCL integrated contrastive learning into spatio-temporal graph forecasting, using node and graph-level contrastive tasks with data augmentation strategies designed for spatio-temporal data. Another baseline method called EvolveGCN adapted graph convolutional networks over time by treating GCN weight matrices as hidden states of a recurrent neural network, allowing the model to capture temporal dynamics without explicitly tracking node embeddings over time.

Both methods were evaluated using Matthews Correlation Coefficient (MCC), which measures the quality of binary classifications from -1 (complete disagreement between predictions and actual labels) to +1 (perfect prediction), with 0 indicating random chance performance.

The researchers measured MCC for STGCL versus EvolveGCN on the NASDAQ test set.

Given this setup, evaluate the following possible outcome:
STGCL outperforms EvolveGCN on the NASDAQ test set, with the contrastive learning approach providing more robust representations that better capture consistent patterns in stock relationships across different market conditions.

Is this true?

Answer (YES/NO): YES